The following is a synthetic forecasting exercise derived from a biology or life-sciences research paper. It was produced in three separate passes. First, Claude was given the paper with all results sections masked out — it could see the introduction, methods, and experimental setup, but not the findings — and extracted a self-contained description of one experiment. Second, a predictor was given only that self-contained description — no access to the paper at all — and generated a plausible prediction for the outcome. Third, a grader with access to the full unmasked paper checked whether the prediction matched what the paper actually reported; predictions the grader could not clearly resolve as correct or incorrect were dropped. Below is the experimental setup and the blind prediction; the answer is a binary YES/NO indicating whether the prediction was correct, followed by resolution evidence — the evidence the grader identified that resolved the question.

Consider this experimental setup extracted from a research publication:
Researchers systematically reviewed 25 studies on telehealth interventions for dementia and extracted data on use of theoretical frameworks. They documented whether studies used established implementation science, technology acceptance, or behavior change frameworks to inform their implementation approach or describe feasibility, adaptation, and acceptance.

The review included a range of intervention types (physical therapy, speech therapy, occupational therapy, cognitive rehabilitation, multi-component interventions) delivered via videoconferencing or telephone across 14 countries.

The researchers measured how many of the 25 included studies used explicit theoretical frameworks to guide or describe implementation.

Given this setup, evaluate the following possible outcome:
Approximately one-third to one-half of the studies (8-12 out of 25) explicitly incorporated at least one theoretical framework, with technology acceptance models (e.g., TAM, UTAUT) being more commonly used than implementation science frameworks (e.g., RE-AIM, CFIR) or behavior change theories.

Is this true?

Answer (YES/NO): NO